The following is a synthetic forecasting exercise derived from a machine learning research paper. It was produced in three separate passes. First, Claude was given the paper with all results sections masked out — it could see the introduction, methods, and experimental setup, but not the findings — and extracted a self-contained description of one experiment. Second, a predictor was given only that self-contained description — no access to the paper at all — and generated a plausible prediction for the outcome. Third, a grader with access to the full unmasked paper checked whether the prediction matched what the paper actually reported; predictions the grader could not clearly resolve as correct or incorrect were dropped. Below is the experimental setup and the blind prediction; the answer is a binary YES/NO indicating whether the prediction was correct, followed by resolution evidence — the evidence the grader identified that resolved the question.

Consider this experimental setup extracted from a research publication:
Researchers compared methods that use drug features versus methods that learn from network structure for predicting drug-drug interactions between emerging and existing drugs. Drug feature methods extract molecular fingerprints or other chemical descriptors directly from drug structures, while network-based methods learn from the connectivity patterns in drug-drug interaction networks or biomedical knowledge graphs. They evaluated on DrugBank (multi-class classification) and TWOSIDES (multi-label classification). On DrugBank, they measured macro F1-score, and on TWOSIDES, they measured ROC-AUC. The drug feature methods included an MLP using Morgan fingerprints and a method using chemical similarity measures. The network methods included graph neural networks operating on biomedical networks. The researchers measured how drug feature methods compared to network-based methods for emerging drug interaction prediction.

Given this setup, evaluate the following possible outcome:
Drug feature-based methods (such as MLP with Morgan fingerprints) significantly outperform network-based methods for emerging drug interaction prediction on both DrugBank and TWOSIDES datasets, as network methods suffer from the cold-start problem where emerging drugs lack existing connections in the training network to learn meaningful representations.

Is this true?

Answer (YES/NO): NO